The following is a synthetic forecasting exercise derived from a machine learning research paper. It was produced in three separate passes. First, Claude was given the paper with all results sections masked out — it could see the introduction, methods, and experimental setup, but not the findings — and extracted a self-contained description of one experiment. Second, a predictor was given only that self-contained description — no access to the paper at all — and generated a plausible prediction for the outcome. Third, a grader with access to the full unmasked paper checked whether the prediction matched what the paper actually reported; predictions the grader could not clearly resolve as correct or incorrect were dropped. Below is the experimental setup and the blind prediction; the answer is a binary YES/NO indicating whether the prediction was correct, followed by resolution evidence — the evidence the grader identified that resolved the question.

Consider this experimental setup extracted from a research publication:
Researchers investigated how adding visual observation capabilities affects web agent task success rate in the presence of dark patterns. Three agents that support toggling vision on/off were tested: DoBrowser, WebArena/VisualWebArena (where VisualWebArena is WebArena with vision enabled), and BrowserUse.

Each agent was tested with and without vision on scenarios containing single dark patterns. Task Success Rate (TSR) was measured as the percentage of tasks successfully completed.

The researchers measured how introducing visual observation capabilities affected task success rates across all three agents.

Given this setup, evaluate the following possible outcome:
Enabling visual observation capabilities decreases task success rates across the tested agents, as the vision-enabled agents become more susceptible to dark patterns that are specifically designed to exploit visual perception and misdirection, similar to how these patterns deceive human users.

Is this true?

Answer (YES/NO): NO